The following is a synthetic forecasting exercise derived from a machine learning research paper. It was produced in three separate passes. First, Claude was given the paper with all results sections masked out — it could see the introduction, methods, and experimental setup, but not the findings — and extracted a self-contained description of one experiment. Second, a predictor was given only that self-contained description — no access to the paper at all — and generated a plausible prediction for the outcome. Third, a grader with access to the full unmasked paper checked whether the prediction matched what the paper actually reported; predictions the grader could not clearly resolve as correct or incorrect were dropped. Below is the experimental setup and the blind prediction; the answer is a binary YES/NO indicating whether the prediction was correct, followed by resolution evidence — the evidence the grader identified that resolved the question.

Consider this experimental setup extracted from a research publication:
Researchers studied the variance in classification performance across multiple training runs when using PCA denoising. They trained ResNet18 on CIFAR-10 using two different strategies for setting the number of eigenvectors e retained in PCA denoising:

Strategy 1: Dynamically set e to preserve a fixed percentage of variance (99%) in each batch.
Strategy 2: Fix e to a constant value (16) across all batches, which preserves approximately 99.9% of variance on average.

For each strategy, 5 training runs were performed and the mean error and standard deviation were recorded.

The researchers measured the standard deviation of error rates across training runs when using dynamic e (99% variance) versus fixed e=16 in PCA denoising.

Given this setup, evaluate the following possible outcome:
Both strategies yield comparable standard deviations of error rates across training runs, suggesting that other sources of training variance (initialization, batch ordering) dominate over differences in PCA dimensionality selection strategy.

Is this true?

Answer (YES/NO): YES